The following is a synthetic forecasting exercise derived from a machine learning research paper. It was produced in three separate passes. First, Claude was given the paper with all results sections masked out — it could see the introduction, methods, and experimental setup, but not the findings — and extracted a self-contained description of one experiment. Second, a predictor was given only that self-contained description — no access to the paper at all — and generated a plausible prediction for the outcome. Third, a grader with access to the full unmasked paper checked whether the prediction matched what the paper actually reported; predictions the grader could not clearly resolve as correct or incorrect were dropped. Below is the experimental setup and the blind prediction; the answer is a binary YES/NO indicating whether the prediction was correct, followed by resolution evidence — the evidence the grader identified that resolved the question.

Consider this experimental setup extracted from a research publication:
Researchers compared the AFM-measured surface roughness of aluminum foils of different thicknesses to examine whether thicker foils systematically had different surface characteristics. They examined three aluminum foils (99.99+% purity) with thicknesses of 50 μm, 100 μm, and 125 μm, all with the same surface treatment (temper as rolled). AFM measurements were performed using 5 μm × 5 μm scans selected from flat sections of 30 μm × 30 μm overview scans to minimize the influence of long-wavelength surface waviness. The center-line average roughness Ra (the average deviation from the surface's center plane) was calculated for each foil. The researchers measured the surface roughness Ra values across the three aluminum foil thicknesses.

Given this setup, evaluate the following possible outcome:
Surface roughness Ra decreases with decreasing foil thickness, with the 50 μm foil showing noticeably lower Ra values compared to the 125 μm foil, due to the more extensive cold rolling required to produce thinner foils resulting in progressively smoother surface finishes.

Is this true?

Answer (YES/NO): YES